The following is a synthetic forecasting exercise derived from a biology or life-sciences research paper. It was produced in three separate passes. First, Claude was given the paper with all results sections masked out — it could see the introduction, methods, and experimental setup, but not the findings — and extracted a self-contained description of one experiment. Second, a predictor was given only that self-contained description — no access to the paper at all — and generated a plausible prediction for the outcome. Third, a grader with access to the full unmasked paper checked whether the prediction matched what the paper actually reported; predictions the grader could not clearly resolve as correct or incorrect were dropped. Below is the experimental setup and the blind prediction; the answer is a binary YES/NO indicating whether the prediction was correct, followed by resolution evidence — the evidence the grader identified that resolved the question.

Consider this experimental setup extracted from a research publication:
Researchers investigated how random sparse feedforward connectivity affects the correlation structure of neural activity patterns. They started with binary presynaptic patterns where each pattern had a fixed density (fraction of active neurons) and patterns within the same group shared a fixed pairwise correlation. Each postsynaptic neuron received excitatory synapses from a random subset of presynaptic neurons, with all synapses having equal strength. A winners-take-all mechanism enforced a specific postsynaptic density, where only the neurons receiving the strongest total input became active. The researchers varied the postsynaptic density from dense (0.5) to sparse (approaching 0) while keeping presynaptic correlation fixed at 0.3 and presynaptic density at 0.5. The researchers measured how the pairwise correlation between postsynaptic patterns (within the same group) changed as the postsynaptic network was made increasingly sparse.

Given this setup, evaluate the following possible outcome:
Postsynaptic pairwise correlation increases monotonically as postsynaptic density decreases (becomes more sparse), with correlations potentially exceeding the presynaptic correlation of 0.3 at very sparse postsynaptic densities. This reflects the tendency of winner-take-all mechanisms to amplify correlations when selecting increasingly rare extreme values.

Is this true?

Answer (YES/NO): NO